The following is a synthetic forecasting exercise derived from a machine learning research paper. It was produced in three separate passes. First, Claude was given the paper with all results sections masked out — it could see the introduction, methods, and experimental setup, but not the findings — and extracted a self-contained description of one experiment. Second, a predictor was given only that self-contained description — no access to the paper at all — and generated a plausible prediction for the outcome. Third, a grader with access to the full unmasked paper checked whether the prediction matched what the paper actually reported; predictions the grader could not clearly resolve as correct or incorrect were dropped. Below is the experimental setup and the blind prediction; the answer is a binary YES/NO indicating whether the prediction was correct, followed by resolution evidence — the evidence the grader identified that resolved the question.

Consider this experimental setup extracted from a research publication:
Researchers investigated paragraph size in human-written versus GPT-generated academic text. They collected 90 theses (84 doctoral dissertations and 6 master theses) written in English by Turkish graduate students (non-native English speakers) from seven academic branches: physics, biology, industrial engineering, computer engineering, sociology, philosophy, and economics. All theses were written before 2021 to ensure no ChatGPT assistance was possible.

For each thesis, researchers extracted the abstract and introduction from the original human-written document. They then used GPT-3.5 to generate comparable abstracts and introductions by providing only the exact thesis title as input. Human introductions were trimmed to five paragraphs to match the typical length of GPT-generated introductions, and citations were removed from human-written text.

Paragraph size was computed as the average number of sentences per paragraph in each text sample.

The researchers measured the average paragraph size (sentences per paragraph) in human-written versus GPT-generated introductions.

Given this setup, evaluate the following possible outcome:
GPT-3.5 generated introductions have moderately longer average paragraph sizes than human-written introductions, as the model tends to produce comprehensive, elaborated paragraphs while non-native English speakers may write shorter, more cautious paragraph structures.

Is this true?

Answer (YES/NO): NO